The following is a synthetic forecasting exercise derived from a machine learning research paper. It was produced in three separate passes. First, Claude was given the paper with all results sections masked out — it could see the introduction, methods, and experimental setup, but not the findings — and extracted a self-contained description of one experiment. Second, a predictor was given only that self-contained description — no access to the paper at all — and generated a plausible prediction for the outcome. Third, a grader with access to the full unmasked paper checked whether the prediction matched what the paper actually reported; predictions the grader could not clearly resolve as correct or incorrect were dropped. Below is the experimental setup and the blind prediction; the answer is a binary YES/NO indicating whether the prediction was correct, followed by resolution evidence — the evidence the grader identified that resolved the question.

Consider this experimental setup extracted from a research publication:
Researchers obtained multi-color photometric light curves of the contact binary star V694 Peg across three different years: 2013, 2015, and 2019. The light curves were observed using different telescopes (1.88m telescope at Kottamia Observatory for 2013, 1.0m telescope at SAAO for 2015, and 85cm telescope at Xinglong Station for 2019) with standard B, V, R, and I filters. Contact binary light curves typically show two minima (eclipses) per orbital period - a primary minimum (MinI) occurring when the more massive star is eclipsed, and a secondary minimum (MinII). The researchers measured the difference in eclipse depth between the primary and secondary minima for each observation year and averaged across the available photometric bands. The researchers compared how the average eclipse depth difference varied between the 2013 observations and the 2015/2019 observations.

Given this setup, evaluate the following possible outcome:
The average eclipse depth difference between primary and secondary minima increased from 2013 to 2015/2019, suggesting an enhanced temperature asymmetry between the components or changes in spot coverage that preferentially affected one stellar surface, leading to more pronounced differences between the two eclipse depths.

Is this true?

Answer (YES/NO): YES